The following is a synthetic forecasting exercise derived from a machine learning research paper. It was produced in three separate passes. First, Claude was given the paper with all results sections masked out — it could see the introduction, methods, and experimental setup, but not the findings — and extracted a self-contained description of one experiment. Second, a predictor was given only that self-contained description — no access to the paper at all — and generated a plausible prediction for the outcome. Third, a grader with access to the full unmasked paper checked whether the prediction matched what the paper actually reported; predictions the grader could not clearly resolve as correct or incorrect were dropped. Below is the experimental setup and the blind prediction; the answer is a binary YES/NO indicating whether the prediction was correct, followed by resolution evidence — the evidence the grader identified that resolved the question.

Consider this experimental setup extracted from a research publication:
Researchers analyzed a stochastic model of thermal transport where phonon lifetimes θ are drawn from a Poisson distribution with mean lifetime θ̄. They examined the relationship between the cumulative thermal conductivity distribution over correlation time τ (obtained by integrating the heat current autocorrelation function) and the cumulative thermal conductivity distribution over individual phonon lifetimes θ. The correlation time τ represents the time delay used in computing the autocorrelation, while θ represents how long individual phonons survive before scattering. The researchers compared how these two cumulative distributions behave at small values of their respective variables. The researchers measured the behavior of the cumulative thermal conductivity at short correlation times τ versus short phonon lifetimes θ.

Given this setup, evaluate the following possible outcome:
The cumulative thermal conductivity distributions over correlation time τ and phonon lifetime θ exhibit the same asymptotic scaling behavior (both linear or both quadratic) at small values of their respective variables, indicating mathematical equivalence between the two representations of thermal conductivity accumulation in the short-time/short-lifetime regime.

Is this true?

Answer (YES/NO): NO